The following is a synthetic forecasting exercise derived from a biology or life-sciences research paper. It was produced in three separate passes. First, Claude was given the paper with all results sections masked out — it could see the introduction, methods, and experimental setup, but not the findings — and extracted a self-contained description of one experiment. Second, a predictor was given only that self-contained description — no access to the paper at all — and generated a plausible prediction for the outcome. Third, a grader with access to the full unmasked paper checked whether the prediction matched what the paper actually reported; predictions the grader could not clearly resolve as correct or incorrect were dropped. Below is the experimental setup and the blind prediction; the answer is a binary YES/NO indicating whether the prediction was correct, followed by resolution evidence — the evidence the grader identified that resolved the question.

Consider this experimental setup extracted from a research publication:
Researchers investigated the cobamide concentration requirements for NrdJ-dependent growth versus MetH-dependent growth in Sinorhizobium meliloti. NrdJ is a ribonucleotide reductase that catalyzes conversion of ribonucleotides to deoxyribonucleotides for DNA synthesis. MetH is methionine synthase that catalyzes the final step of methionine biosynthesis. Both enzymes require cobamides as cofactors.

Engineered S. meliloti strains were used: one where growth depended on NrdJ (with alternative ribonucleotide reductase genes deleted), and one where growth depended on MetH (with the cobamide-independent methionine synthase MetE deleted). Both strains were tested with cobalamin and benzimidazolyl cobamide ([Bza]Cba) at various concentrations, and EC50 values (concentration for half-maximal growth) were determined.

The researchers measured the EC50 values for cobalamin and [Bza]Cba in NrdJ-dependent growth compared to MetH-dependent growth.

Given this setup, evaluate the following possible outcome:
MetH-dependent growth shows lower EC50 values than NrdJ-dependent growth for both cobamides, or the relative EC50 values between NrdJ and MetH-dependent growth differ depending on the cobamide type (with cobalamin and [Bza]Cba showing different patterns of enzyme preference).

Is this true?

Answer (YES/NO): YES